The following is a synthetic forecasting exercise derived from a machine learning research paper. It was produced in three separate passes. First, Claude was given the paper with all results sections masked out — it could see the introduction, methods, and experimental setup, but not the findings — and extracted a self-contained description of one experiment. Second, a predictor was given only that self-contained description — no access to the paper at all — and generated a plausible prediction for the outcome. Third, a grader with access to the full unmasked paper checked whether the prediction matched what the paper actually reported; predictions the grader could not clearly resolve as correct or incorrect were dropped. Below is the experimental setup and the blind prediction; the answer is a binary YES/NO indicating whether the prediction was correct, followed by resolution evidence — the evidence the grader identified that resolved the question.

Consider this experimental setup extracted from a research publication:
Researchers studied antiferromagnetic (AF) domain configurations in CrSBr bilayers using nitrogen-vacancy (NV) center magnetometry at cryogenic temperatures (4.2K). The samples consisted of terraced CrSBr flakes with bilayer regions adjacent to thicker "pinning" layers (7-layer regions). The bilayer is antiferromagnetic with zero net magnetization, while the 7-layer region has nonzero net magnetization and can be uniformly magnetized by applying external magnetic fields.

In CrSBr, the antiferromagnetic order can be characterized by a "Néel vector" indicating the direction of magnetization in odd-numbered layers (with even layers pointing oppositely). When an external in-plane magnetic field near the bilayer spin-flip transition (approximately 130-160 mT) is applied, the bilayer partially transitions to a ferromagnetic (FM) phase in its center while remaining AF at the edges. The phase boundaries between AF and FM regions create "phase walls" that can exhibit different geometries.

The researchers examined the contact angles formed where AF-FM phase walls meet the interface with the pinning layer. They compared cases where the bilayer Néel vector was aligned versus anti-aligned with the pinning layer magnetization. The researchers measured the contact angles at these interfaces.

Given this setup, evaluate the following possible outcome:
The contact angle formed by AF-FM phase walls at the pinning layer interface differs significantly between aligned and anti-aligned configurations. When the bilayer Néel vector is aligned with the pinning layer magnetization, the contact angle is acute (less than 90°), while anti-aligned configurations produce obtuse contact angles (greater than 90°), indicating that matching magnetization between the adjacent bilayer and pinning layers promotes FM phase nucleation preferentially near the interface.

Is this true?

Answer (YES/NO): YES